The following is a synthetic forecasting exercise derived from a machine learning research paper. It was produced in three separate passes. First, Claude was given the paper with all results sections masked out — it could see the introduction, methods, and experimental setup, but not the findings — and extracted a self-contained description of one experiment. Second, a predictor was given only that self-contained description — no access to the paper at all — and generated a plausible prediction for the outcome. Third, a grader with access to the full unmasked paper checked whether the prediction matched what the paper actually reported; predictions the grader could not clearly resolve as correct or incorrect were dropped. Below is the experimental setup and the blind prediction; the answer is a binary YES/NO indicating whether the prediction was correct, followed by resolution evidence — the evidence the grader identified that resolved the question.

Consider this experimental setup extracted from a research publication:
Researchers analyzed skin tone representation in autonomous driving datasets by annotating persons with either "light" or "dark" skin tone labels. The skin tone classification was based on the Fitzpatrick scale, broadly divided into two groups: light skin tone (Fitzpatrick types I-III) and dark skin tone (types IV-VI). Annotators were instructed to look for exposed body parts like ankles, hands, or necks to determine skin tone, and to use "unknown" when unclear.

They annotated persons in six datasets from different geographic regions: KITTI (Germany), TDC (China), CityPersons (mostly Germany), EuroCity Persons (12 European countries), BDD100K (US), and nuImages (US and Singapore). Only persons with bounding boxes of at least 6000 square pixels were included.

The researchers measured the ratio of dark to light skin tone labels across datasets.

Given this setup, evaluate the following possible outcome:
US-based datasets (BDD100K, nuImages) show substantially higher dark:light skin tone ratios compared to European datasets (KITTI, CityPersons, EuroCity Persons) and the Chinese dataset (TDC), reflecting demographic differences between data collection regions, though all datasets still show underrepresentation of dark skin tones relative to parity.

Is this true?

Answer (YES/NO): YES